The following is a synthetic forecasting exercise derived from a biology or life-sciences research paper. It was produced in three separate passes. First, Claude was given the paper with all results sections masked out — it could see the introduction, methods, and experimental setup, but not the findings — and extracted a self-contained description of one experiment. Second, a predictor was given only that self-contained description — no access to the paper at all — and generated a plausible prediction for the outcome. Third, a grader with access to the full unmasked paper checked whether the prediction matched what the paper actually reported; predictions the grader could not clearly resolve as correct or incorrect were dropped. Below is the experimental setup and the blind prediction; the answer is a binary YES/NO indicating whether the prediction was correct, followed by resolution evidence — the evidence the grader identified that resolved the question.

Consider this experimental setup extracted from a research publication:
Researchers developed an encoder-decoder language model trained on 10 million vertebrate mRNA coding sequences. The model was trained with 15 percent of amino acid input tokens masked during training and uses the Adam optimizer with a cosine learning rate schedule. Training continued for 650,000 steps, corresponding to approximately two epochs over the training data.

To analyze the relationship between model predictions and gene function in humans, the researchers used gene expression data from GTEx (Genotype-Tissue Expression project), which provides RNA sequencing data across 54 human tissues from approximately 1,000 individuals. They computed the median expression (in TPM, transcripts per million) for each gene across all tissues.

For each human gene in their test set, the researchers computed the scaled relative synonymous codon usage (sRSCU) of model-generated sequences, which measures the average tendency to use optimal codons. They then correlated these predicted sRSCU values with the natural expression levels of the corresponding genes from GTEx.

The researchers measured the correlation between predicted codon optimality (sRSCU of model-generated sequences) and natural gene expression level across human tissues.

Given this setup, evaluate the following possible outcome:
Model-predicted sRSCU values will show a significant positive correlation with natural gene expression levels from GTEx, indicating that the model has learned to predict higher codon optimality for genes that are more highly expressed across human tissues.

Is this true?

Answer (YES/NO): NO